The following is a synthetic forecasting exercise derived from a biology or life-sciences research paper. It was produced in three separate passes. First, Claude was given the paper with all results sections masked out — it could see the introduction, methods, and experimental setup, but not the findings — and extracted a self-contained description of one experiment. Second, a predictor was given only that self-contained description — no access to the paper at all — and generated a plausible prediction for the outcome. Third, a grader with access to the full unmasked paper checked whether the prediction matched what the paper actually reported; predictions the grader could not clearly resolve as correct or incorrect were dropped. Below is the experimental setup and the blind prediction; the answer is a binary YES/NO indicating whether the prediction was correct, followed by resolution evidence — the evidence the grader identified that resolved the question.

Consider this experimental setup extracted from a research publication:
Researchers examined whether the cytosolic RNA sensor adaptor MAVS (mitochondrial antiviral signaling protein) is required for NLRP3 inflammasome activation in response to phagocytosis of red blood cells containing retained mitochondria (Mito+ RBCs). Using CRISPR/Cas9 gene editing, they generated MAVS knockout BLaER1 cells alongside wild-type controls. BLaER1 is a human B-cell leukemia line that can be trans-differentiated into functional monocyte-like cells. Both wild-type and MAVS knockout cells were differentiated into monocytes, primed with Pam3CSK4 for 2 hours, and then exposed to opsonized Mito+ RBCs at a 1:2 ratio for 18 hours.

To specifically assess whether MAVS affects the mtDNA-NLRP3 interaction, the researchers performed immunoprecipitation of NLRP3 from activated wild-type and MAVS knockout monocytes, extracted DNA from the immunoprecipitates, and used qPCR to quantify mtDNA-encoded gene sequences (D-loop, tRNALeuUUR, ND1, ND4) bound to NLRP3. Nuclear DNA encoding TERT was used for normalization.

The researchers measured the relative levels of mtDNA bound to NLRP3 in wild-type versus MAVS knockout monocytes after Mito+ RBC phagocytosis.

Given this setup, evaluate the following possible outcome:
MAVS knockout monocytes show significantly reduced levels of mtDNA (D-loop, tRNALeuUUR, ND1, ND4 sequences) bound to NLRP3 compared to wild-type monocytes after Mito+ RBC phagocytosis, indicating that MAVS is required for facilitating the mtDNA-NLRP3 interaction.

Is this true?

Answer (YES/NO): YES